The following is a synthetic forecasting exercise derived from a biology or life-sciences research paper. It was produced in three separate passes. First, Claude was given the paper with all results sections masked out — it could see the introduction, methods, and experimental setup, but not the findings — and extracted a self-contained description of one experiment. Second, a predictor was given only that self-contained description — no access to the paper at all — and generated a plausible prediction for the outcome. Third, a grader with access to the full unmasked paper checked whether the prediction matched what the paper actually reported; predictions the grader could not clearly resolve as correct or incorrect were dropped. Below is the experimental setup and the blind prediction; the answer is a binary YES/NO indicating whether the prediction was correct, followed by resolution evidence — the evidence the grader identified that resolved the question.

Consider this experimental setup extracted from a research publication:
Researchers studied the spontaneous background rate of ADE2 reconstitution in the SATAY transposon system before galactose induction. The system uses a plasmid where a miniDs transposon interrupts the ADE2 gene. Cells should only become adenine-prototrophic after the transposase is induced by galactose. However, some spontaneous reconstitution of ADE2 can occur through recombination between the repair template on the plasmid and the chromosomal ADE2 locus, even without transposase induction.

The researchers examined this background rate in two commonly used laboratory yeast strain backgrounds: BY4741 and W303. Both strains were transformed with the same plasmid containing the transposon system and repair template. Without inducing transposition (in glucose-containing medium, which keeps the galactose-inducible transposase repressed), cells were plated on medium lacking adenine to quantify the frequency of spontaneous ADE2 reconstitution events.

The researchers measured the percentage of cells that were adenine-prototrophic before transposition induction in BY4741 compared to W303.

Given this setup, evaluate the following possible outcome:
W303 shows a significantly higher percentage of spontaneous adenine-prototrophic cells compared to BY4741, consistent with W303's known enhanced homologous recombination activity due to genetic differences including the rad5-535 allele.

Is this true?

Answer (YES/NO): NO